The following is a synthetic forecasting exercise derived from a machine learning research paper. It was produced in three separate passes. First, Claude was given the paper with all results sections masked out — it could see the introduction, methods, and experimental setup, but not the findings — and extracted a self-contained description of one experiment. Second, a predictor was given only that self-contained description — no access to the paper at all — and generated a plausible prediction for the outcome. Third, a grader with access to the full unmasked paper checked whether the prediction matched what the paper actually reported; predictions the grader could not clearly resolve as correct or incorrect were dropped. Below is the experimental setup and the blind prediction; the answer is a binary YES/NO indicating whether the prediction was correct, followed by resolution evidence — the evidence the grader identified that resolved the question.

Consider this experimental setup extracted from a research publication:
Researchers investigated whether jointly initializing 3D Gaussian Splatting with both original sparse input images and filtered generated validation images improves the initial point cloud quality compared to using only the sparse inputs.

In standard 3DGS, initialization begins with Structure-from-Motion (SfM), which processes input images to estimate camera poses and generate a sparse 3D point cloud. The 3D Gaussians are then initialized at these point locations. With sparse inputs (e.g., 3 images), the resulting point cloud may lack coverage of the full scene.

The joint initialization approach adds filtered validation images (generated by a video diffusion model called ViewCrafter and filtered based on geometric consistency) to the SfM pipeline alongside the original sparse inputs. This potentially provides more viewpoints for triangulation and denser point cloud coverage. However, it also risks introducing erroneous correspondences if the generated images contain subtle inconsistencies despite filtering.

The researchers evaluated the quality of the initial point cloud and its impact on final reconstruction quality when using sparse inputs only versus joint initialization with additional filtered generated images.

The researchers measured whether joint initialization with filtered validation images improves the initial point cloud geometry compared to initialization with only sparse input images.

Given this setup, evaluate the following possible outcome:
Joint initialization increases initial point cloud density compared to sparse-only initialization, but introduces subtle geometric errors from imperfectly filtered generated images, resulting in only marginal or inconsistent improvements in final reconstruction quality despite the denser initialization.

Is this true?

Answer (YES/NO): NO